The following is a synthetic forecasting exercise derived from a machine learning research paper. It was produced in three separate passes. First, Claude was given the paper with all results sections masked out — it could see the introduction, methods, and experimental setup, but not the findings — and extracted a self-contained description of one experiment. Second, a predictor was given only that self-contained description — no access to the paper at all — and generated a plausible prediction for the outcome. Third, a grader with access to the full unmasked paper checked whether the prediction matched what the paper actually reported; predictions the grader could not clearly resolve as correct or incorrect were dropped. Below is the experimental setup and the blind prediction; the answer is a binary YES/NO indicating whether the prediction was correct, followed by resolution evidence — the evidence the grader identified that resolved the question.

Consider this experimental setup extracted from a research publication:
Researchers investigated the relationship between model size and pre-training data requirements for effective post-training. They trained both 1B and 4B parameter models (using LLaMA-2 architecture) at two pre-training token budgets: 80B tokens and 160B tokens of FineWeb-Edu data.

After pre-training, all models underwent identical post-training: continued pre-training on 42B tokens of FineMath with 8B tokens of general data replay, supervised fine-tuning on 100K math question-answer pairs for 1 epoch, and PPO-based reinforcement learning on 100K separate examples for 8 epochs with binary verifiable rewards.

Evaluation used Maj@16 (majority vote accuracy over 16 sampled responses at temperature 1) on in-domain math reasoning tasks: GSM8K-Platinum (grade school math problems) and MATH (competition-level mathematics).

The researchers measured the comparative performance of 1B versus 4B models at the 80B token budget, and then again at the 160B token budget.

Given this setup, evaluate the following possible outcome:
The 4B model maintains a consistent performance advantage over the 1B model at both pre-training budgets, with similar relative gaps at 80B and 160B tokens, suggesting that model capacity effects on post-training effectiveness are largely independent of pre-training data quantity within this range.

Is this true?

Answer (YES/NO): NO